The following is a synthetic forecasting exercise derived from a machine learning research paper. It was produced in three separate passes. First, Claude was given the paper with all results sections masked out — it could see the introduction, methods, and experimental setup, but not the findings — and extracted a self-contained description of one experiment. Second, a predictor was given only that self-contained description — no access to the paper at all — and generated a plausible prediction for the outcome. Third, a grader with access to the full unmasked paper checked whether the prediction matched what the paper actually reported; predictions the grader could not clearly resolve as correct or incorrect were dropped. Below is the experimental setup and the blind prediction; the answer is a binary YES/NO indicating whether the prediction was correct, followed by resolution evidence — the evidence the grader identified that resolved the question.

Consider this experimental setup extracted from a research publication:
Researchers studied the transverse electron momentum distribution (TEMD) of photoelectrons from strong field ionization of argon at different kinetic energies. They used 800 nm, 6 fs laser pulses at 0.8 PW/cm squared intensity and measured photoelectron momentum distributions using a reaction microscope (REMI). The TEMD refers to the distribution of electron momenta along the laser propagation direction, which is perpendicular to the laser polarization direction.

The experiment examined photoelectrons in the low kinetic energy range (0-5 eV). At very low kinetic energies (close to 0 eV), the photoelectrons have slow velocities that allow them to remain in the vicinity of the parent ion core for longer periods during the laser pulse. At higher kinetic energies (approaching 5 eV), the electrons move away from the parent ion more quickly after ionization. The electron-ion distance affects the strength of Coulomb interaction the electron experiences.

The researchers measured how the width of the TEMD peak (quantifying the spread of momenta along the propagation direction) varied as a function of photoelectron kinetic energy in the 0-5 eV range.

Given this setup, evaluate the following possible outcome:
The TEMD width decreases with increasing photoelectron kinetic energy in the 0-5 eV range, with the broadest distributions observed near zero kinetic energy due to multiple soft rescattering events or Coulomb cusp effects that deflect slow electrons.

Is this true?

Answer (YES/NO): NO